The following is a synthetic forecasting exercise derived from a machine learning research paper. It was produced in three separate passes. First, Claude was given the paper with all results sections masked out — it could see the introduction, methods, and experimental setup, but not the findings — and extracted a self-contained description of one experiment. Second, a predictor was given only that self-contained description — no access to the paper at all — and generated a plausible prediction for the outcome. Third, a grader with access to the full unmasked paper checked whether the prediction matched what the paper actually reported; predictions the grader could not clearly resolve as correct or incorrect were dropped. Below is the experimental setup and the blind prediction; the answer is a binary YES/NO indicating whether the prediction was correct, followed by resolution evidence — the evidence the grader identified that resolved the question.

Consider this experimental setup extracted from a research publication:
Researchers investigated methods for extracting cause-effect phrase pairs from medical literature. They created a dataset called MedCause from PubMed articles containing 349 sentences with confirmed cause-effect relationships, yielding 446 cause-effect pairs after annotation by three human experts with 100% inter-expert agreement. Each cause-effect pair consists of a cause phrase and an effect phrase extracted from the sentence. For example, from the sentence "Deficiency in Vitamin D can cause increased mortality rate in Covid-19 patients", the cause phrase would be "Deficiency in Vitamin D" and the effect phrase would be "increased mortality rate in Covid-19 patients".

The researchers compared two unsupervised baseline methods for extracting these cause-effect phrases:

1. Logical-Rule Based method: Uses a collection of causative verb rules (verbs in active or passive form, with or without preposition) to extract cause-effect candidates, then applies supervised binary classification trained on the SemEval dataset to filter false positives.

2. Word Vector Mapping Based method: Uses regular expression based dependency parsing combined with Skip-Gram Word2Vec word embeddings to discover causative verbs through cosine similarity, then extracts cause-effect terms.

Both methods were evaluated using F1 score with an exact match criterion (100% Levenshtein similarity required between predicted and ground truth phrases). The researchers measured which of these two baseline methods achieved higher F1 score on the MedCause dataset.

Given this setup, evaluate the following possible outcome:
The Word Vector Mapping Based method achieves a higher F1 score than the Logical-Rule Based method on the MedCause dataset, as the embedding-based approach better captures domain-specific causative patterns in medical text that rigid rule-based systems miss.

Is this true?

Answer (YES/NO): YES